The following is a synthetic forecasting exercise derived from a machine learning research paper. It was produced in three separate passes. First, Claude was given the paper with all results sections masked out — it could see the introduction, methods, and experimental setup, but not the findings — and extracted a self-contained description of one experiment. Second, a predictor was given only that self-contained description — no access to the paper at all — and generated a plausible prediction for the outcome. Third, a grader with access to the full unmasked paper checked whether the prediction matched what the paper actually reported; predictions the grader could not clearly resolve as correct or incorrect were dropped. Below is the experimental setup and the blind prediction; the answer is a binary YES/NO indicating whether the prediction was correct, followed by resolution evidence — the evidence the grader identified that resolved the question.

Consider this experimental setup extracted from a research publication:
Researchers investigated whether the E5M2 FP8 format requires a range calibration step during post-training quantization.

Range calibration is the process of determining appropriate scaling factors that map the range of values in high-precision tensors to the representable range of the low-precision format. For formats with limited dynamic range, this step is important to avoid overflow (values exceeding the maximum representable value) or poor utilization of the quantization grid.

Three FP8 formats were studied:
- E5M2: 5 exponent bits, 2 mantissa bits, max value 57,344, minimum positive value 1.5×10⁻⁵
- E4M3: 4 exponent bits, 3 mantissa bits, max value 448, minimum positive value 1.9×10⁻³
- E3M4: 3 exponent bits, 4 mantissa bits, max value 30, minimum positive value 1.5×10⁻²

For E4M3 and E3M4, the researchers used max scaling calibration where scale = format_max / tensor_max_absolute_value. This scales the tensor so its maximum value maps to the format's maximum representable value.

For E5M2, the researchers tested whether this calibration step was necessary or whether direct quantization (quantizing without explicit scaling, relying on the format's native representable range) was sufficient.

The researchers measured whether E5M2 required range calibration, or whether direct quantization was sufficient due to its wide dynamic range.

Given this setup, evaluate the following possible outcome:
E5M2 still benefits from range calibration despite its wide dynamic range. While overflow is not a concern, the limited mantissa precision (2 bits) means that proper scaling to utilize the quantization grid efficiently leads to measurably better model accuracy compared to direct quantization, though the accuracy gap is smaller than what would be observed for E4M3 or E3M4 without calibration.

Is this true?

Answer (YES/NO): NO